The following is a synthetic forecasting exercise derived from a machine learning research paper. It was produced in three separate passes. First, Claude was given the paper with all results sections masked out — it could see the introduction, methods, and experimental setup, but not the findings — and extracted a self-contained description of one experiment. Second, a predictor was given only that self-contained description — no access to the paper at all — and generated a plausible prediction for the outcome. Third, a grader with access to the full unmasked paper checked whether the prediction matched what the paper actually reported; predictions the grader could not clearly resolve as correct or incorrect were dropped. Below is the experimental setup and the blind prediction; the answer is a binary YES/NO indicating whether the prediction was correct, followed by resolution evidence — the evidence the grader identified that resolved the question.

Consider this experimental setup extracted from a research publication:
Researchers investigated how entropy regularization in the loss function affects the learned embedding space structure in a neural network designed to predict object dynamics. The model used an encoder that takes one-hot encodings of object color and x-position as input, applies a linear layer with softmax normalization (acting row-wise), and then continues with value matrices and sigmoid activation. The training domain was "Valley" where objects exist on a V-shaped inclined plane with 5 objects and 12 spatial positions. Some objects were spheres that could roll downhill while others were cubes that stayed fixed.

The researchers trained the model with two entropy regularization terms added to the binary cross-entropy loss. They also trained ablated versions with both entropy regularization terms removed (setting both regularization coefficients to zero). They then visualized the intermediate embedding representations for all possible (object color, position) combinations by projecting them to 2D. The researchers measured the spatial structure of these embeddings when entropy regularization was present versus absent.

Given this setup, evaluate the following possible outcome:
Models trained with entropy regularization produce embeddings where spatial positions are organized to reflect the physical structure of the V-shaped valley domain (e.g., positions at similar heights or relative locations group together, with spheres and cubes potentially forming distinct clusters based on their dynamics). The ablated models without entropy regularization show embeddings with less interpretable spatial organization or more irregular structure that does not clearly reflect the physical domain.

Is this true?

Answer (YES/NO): YES